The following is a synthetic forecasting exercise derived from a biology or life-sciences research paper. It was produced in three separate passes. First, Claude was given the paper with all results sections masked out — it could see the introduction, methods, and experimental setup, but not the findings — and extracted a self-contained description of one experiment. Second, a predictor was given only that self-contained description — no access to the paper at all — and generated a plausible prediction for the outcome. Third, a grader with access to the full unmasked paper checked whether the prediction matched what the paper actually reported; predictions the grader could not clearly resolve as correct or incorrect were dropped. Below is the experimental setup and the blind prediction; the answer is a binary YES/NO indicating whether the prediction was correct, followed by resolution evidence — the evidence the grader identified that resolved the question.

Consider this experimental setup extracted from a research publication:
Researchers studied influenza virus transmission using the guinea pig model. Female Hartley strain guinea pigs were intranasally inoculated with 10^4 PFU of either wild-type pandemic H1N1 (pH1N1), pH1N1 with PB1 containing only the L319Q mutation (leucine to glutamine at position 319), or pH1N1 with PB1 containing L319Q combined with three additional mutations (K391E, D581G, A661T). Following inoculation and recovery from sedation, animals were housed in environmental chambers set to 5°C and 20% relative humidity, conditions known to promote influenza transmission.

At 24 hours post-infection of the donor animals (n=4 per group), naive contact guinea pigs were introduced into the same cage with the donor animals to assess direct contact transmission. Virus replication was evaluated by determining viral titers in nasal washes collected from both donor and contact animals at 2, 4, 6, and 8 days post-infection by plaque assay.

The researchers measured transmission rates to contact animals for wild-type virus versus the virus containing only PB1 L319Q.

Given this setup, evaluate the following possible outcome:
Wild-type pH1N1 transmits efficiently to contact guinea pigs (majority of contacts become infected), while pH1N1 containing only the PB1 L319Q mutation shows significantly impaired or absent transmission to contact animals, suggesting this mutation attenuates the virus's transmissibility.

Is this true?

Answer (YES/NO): NO